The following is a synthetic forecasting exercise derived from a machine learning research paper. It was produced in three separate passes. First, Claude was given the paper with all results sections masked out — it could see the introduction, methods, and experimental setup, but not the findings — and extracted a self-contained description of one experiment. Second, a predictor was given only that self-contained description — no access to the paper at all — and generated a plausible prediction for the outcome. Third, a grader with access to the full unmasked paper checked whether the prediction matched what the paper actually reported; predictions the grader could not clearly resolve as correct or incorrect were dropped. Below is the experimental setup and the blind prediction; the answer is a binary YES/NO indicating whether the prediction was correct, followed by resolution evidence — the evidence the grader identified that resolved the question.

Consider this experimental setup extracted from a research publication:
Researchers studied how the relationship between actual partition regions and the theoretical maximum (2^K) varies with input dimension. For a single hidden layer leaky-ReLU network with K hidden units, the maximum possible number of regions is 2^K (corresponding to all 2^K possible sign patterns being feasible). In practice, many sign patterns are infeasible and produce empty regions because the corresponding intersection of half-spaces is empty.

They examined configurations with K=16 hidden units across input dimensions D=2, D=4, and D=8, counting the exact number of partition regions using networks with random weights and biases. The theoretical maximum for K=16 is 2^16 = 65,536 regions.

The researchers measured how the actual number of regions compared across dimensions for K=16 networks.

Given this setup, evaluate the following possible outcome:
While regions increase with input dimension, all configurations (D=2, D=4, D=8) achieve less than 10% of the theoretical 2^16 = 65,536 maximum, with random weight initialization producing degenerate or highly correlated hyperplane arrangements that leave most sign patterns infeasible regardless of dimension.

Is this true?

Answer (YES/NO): NO